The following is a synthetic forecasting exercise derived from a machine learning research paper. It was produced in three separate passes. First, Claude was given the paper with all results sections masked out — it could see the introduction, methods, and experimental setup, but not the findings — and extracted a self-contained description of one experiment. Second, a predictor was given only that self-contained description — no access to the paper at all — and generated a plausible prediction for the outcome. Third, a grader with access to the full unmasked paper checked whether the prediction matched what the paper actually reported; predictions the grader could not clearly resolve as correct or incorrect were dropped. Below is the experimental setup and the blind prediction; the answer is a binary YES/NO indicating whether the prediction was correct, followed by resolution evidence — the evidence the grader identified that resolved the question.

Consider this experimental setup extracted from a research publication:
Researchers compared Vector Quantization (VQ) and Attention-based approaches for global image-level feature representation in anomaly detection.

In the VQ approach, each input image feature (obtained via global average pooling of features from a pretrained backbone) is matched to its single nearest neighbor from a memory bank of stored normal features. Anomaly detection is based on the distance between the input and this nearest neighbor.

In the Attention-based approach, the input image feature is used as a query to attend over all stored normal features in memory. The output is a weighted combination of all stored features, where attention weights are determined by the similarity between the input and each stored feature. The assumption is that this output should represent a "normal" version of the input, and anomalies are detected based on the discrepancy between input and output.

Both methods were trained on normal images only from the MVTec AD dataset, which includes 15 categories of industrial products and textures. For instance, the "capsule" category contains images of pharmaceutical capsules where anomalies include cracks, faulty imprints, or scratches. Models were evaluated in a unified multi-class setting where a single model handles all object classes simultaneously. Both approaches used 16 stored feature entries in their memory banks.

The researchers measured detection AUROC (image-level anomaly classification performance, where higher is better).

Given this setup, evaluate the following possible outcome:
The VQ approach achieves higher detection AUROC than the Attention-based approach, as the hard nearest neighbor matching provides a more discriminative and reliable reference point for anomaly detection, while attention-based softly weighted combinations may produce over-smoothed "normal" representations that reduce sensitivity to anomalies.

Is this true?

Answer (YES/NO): NO